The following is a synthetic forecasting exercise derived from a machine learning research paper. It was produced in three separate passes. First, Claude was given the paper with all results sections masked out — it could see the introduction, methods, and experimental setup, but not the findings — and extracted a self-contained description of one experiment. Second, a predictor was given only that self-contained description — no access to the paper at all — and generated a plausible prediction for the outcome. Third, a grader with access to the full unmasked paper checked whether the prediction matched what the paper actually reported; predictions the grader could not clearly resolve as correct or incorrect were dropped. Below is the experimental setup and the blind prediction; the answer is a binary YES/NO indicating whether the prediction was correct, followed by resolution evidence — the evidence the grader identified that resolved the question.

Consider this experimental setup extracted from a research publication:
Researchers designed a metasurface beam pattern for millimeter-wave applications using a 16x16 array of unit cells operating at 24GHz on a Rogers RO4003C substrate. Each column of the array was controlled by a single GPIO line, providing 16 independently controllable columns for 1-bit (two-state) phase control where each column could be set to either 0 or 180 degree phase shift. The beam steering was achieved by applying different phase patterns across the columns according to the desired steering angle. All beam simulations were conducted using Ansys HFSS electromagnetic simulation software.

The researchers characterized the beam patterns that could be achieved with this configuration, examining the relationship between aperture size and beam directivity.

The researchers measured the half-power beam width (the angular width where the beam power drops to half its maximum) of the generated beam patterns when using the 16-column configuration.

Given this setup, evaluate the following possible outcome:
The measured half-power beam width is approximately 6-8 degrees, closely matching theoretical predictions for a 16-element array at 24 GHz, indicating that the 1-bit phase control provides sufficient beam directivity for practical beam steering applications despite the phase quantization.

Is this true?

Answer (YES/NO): YES